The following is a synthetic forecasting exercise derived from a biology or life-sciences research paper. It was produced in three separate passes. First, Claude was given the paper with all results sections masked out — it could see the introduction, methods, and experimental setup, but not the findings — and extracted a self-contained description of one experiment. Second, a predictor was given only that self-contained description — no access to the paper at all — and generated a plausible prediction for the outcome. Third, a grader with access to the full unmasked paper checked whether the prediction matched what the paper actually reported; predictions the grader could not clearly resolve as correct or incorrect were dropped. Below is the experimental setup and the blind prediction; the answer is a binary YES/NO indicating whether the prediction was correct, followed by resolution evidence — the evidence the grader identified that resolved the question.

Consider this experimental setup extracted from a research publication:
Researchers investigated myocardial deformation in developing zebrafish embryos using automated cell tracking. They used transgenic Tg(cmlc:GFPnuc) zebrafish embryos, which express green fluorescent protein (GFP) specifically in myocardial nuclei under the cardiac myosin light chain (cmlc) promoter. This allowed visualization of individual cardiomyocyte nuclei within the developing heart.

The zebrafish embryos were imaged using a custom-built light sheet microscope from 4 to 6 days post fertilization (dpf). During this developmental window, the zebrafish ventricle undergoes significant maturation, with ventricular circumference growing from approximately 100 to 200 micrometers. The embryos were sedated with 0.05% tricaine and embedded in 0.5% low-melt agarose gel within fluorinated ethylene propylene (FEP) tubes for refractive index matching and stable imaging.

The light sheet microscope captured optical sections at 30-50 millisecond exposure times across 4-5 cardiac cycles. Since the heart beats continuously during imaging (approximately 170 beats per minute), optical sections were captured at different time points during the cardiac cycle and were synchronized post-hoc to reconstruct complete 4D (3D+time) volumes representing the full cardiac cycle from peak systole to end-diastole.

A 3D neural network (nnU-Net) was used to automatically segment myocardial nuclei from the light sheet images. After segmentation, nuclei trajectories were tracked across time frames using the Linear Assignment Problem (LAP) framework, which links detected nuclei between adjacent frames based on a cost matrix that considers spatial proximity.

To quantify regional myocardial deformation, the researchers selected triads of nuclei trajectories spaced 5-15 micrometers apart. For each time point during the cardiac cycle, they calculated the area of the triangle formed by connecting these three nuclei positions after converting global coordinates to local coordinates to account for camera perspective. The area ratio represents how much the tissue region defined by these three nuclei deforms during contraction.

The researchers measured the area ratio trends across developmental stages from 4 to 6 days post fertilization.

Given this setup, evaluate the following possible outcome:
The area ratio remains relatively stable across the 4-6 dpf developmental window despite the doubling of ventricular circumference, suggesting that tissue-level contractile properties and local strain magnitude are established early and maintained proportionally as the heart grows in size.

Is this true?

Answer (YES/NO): NO